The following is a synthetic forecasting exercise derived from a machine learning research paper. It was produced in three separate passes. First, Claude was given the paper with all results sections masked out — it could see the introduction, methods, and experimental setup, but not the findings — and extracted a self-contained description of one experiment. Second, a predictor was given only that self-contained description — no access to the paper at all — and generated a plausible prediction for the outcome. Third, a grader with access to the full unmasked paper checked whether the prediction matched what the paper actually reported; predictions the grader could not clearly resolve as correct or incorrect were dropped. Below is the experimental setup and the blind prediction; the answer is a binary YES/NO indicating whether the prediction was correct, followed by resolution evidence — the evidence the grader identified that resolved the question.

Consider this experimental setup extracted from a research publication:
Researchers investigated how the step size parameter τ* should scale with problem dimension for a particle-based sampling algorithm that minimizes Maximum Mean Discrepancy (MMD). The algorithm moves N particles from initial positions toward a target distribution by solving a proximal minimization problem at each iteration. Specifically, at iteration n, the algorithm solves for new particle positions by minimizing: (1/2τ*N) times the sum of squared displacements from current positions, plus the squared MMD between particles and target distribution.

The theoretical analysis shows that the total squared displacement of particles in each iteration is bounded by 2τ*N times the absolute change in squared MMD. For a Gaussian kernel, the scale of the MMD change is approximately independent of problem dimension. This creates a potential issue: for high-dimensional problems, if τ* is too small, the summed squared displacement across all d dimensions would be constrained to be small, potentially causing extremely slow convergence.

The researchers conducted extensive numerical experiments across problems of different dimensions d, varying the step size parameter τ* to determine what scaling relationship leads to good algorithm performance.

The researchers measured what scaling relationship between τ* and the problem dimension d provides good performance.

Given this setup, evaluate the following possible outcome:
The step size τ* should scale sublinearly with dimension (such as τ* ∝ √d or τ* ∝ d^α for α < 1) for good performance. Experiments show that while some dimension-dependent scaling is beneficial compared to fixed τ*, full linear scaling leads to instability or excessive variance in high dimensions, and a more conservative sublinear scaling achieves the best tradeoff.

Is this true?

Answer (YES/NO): NO